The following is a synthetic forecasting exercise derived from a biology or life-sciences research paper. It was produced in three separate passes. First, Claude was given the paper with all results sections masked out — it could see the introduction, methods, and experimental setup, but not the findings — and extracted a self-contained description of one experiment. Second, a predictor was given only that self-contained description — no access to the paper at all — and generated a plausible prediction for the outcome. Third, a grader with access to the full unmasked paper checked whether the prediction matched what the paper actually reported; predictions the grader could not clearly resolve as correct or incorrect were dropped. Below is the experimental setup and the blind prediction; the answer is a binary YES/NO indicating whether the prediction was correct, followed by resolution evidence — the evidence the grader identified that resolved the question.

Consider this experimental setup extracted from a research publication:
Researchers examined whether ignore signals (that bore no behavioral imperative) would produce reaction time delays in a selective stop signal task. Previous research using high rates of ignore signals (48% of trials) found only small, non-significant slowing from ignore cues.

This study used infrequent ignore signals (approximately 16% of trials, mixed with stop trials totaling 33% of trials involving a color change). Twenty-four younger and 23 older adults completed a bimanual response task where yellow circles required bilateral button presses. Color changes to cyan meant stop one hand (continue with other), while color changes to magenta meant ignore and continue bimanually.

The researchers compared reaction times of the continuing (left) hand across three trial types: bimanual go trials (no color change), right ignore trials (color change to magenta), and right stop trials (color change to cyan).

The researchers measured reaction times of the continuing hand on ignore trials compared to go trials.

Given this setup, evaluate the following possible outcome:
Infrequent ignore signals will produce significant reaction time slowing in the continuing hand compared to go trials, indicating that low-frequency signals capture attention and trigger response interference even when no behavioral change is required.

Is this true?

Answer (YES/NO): YES